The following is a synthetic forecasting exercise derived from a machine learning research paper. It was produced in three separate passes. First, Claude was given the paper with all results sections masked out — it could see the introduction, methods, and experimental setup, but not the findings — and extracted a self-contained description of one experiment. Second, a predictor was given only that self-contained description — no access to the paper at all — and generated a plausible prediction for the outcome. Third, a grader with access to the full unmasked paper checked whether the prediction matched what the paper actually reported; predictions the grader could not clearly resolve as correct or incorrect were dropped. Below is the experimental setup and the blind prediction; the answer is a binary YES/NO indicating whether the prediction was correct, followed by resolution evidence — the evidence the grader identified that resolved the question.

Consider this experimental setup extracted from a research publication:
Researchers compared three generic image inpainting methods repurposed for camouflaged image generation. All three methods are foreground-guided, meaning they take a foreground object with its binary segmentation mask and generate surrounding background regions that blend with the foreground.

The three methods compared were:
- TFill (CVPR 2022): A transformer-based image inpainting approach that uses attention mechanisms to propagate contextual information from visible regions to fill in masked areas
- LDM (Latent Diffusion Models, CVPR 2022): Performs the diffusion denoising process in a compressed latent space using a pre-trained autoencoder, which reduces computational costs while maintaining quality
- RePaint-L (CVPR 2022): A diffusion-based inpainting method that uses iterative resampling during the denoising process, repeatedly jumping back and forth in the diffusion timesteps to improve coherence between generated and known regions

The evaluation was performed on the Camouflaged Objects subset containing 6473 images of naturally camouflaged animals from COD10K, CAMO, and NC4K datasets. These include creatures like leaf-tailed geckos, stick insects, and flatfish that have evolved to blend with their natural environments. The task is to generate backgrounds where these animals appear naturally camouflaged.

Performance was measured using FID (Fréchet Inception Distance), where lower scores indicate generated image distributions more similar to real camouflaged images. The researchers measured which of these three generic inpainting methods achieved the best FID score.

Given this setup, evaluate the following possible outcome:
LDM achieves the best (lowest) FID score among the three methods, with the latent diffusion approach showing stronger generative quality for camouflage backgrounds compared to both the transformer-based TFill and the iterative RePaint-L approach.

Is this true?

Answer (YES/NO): YES